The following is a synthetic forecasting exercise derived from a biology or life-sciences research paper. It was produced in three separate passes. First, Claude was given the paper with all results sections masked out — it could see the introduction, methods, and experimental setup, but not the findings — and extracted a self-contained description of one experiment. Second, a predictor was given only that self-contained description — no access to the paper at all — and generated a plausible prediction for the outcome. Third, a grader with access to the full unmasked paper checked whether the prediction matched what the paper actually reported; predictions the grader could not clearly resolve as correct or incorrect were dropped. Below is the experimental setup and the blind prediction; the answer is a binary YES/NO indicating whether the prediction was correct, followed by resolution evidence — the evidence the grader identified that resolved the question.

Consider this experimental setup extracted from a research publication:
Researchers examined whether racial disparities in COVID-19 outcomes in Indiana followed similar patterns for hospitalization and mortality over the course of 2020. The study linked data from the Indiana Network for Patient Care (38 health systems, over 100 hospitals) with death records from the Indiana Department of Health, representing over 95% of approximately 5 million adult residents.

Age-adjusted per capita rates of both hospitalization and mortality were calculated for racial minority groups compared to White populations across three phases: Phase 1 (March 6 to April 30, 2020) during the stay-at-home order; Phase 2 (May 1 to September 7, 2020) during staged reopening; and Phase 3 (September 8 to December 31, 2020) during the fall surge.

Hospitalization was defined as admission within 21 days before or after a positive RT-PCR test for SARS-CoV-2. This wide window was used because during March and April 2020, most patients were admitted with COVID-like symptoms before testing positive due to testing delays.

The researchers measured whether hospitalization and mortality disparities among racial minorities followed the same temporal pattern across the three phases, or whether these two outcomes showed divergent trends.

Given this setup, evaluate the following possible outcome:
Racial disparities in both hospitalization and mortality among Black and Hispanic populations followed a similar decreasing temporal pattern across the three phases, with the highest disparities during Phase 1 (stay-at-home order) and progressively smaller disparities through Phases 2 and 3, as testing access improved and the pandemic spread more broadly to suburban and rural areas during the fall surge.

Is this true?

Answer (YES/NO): NO